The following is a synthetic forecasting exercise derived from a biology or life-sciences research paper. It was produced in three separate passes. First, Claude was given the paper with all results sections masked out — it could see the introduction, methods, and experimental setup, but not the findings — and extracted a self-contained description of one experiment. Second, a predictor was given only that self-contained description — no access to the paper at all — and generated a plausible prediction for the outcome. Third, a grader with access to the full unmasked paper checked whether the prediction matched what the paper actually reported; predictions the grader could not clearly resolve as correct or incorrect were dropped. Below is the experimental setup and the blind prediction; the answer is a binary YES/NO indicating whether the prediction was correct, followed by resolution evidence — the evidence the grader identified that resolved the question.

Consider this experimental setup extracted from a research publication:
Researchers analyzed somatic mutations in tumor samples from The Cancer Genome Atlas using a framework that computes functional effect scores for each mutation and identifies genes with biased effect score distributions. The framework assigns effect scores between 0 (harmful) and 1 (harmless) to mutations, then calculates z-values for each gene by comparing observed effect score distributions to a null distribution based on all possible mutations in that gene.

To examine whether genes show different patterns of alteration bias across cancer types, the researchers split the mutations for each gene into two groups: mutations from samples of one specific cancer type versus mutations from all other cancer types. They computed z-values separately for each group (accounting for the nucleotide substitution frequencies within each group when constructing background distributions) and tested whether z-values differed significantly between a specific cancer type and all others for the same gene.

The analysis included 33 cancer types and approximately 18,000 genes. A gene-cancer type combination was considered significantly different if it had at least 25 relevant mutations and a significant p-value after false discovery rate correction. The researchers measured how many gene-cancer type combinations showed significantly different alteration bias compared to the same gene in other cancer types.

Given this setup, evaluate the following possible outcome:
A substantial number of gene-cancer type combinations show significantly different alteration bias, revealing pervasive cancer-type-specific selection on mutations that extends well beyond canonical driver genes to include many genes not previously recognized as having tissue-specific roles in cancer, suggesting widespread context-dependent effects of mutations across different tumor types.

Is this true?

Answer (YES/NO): NO